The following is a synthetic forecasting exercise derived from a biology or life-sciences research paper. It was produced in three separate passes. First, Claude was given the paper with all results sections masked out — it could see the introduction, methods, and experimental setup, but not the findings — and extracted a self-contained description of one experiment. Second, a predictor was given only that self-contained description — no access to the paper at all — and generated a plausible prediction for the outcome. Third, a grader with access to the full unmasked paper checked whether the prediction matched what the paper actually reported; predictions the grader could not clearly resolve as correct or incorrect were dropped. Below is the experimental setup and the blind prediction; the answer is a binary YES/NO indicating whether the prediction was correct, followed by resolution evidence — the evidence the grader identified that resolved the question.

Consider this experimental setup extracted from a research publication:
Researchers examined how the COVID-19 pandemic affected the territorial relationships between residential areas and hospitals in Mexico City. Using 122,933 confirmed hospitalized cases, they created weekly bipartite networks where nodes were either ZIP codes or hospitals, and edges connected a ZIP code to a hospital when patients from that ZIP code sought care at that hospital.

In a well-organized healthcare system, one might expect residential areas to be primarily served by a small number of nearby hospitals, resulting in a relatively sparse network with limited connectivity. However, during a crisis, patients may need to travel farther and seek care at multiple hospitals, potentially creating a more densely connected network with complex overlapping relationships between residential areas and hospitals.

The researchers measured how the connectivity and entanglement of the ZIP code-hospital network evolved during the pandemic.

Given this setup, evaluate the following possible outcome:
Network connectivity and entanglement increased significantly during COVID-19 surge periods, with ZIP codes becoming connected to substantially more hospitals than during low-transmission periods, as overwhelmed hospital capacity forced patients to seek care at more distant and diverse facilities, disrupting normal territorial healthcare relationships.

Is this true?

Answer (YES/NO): YES